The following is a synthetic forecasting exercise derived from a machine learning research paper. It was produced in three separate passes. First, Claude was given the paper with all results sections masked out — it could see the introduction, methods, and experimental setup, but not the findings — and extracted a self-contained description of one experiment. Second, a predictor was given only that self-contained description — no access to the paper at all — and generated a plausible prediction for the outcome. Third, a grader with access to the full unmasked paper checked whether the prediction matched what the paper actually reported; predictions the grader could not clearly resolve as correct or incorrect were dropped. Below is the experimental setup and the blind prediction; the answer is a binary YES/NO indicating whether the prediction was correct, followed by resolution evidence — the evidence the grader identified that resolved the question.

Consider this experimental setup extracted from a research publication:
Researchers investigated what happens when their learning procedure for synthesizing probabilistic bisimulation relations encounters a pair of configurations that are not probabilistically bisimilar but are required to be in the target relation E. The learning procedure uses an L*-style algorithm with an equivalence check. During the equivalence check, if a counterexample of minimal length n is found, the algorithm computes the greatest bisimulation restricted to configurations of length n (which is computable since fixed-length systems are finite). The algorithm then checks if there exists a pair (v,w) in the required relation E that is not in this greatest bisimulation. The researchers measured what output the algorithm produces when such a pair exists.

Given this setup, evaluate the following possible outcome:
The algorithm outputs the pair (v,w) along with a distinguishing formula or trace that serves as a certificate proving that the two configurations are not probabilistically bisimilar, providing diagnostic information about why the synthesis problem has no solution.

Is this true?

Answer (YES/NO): NO